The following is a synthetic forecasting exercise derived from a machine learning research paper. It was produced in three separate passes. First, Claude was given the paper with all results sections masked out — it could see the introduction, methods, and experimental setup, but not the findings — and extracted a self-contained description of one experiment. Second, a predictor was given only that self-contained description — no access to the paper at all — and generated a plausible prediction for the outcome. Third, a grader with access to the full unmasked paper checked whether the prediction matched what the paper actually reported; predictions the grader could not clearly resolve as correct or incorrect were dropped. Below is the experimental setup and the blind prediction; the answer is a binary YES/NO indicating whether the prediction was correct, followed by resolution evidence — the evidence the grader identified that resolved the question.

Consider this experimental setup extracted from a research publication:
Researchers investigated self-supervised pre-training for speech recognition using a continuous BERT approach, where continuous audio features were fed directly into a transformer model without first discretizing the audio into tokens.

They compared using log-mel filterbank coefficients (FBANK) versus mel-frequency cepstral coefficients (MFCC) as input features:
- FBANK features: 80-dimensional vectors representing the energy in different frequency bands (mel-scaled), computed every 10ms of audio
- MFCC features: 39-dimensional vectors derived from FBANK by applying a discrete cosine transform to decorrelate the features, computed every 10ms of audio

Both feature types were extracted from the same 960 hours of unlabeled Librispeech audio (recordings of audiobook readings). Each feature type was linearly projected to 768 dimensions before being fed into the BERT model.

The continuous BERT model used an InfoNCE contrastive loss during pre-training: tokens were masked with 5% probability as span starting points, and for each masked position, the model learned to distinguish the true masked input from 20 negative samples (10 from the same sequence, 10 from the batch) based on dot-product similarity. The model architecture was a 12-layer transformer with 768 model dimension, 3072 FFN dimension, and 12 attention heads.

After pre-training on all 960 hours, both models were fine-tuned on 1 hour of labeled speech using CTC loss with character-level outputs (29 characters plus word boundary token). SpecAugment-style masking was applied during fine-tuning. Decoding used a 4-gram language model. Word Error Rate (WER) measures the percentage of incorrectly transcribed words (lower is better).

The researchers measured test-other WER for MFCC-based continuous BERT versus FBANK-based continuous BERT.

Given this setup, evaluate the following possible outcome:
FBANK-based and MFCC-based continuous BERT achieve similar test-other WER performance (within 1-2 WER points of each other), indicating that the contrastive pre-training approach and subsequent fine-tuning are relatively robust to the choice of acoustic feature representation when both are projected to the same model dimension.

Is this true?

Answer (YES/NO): YES